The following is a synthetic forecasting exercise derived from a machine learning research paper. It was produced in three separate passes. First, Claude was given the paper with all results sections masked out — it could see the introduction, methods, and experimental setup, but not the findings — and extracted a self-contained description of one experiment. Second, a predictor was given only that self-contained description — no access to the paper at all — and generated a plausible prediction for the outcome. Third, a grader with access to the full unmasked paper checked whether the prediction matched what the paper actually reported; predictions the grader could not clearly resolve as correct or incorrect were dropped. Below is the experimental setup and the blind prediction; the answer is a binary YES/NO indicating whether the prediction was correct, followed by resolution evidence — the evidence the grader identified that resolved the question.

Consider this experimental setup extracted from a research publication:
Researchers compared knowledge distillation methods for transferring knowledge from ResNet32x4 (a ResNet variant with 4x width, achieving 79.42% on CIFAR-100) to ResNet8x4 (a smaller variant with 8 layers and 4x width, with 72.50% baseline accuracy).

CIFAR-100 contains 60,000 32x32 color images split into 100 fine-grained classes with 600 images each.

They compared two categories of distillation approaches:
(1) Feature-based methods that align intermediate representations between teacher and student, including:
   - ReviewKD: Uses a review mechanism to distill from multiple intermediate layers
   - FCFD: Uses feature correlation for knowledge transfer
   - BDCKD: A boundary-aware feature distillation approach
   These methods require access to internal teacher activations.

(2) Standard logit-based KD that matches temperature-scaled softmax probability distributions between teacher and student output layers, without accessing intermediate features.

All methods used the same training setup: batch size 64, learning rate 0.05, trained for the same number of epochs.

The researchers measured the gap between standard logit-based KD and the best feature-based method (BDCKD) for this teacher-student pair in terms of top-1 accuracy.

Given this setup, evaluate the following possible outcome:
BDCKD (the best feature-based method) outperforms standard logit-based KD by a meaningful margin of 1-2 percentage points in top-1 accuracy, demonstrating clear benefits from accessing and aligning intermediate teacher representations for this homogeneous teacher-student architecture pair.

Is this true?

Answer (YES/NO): NO